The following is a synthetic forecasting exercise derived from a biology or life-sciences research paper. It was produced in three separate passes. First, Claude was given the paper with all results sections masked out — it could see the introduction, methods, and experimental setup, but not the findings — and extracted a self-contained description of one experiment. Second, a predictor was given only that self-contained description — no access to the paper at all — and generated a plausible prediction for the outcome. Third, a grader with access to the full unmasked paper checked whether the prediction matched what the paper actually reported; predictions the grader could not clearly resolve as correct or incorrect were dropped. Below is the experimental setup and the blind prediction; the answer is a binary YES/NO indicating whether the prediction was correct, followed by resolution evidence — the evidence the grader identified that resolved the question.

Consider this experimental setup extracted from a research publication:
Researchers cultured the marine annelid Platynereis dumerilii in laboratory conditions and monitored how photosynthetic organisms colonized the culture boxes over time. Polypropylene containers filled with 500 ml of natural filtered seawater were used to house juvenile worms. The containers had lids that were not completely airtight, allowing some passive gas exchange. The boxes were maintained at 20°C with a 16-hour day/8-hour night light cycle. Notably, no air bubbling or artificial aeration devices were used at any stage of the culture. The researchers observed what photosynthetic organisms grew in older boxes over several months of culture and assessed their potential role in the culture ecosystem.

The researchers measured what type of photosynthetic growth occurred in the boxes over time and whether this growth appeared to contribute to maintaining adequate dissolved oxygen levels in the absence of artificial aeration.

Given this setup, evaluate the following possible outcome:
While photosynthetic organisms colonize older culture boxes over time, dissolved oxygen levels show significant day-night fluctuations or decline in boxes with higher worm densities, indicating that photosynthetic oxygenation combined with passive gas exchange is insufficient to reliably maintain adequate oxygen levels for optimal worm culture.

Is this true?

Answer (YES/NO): NO